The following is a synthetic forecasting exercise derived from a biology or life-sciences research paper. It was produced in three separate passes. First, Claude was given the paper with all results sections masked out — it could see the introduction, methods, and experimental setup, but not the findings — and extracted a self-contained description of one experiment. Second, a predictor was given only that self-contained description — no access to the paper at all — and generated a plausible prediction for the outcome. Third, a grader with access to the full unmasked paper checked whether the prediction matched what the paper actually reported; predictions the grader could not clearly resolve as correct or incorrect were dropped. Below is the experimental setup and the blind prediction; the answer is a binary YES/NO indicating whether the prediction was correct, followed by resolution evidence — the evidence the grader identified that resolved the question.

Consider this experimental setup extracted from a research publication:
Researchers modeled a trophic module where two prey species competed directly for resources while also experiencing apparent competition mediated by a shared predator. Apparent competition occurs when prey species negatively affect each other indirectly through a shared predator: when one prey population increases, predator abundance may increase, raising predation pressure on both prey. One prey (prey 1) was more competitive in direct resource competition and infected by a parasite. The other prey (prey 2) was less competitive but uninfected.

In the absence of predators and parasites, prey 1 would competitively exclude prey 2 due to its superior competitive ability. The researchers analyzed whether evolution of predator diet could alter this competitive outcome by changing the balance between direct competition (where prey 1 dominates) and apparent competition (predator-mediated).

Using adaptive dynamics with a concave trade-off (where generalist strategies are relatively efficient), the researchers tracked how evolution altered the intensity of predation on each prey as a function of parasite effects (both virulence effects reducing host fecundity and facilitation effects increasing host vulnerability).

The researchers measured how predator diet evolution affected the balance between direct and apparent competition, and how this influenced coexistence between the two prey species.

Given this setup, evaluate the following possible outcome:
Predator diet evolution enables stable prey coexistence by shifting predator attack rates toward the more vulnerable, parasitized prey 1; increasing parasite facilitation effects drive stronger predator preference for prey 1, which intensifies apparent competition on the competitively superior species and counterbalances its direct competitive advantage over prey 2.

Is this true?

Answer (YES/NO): NO